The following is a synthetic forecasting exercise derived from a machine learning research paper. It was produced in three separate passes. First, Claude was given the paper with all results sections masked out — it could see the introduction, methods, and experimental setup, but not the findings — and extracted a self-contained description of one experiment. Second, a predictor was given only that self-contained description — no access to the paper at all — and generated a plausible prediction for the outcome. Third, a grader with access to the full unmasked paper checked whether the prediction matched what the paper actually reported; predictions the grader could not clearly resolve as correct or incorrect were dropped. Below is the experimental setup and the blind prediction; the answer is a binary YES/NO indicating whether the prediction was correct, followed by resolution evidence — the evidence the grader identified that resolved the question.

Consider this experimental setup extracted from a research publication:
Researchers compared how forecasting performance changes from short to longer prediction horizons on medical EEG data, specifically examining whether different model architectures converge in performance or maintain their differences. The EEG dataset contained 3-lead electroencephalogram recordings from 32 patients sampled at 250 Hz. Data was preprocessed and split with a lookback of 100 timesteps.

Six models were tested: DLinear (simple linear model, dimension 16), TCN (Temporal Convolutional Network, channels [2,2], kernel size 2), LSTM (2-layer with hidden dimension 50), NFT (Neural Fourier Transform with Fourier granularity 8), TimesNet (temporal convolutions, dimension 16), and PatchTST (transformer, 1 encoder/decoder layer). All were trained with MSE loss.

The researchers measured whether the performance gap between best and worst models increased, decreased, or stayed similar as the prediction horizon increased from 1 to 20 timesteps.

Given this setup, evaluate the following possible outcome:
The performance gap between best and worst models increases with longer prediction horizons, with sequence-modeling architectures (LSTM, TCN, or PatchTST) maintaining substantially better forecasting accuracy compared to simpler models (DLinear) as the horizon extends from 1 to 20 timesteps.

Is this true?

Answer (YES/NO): NO